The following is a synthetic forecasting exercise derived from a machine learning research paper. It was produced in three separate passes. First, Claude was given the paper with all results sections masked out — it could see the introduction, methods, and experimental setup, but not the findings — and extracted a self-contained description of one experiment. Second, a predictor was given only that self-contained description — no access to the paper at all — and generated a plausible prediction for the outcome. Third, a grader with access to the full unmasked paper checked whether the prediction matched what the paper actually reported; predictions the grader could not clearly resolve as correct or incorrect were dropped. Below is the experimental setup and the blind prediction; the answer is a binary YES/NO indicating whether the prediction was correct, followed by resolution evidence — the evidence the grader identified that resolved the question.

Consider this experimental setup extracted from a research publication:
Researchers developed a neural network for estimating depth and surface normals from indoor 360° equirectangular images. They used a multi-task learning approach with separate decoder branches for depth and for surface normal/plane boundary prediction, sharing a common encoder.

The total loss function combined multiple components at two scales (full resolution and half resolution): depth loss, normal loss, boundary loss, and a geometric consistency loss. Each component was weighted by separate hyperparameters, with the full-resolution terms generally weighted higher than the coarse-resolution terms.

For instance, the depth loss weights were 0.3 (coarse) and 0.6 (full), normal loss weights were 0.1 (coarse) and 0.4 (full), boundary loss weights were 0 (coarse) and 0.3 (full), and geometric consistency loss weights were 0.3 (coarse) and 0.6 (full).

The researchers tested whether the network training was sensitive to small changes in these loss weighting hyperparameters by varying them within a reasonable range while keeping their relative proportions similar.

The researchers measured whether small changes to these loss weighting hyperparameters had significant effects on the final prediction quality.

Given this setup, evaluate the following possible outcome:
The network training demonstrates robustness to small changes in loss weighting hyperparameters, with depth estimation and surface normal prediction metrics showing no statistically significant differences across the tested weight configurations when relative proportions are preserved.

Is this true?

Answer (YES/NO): YES